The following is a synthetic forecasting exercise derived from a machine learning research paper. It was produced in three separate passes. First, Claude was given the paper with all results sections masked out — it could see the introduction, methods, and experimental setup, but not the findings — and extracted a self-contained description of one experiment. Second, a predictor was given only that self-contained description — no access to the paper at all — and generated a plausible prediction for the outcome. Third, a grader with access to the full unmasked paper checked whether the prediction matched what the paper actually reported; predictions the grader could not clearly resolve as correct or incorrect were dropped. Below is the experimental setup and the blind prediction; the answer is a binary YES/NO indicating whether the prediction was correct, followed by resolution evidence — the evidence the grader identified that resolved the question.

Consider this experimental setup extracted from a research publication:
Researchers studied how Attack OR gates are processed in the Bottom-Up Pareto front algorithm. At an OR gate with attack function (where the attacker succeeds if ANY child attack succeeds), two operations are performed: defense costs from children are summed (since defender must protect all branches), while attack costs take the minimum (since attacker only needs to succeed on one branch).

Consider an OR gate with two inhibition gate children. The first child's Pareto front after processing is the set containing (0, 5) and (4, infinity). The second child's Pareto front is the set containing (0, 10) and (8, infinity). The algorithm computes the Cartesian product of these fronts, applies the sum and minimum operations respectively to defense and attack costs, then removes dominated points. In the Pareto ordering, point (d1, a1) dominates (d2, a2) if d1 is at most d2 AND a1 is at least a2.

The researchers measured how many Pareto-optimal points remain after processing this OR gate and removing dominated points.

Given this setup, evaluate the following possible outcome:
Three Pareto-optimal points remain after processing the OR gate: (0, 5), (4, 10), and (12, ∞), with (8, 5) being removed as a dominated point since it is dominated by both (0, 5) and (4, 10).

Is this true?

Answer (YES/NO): YES